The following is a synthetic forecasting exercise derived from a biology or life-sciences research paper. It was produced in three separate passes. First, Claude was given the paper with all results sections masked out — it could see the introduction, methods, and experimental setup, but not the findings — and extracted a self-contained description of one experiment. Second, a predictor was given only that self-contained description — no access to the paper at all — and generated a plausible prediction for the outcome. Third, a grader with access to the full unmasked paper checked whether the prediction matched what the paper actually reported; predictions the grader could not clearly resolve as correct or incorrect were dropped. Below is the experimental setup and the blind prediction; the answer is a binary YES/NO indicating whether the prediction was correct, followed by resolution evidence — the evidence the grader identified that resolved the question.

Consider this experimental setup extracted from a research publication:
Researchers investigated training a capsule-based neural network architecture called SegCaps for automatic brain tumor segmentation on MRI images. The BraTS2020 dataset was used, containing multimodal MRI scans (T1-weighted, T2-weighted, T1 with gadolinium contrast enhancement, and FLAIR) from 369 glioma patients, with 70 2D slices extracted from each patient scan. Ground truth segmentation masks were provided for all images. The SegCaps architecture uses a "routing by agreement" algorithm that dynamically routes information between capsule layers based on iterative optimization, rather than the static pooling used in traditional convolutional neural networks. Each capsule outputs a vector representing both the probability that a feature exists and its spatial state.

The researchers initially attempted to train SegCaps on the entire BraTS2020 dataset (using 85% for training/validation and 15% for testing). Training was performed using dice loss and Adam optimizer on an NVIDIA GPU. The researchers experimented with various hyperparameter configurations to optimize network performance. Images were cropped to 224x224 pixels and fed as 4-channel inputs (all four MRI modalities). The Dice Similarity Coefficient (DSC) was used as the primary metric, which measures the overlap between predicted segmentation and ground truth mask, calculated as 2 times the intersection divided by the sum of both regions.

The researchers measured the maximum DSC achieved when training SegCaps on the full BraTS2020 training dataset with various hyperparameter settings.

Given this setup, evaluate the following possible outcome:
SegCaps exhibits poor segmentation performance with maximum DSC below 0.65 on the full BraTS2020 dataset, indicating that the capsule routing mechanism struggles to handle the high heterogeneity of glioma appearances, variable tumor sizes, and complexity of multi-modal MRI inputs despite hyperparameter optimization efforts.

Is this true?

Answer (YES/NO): NO